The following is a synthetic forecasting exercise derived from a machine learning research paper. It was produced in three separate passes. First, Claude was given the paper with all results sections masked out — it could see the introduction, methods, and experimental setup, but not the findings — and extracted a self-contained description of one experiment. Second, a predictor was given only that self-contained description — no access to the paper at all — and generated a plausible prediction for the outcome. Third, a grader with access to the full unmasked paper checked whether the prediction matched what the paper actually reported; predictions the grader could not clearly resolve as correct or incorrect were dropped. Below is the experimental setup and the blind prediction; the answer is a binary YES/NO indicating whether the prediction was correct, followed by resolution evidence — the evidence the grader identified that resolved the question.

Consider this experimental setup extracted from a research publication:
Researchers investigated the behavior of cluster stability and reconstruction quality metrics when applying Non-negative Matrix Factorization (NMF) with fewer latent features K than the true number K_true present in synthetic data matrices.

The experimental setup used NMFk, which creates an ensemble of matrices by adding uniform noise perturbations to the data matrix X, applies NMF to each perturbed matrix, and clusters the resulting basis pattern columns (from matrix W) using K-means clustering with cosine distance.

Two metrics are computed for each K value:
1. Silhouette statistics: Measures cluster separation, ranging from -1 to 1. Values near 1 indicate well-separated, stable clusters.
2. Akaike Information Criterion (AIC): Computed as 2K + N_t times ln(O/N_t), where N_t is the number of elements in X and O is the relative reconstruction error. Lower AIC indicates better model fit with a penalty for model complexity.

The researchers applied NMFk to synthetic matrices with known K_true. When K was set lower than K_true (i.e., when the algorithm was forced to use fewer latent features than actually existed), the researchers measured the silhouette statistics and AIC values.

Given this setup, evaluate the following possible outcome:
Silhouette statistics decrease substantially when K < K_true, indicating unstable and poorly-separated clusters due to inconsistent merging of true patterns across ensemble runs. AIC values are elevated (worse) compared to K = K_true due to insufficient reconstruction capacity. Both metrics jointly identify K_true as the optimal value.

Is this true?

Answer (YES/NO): NO